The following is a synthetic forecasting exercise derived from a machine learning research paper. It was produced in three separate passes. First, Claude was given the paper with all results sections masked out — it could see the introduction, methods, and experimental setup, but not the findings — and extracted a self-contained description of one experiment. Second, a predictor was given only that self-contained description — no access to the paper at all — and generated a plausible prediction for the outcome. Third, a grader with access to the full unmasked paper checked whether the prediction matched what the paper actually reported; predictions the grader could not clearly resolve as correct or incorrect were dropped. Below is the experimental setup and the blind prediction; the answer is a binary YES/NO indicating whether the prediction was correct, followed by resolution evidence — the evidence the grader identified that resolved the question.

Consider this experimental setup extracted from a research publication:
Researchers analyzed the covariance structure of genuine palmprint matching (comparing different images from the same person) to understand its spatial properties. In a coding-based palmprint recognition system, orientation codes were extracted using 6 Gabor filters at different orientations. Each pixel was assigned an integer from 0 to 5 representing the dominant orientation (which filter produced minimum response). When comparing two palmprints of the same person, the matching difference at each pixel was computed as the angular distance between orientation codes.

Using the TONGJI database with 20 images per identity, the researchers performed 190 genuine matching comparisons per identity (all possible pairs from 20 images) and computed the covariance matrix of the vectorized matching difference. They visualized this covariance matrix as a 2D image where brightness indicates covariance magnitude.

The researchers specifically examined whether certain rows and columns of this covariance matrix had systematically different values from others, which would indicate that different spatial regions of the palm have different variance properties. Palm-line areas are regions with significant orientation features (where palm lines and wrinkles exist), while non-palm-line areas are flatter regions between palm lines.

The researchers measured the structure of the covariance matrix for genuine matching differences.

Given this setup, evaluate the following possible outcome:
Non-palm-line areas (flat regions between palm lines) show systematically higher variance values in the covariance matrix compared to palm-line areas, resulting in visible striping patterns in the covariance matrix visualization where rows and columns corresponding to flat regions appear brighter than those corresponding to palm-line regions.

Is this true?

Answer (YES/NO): YES